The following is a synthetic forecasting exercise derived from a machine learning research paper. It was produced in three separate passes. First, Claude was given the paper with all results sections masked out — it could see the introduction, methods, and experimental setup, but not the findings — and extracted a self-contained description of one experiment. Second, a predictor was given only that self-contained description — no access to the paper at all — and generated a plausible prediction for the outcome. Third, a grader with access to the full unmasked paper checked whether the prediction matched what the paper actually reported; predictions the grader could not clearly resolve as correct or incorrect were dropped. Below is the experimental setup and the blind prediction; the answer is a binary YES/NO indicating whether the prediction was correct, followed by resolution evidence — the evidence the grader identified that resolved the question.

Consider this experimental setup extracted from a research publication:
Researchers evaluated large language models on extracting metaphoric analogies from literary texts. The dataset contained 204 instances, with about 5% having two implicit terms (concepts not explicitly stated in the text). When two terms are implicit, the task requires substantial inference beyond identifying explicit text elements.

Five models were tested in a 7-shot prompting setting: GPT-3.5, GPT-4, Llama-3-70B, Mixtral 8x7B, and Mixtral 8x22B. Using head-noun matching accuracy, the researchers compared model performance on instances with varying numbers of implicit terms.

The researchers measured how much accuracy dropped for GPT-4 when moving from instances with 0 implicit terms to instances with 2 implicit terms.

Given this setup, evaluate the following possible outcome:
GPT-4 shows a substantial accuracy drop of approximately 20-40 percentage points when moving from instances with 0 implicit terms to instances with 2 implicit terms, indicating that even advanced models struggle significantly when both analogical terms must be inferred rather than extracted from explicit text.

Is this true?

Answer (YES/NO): NO